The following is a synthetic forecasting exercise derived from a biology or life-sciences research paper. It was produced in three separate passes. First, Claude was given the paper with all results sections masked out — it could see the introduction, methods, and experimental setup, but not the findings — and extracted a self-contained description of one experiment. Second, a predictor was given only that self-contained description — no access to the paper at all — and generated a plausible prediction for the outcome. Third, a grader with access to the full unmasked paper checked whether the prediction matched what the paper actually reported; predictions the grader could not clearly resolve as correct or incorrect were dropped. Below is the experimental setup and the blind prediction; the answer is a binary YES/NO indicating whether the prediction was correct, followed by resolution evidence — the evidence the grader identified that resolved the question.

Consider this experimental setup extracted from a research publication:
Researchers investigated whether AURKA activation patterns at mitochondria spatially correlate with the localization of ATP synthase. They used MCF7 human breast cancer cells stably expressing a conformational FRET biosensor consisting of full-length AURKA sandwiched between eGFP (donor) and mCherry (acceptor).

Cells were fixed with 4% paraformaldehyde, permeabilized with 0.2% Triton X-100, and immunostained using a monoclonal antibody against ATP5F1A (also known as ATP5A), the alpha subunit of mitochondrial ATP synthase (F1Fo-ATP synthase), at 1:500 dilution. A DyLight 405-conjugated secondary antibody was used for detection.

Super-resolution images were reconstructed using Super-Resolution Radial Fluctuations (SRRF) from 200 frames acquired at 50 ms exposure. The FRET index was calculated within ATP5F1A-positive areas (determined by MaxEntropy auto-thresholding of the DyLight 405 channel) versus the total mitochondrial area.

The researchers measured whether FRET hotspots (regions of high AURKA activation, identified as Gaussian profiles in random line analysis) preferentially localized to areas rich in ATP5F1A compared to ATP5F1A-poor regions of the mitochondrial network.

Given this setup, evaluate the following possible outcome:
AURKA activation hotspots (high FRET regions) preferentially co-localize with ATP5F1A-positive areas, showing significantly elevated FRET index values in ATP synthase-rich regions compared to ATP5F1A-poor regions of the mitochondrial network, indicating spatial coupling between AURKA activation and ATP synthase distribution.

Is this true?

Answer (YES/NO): YES